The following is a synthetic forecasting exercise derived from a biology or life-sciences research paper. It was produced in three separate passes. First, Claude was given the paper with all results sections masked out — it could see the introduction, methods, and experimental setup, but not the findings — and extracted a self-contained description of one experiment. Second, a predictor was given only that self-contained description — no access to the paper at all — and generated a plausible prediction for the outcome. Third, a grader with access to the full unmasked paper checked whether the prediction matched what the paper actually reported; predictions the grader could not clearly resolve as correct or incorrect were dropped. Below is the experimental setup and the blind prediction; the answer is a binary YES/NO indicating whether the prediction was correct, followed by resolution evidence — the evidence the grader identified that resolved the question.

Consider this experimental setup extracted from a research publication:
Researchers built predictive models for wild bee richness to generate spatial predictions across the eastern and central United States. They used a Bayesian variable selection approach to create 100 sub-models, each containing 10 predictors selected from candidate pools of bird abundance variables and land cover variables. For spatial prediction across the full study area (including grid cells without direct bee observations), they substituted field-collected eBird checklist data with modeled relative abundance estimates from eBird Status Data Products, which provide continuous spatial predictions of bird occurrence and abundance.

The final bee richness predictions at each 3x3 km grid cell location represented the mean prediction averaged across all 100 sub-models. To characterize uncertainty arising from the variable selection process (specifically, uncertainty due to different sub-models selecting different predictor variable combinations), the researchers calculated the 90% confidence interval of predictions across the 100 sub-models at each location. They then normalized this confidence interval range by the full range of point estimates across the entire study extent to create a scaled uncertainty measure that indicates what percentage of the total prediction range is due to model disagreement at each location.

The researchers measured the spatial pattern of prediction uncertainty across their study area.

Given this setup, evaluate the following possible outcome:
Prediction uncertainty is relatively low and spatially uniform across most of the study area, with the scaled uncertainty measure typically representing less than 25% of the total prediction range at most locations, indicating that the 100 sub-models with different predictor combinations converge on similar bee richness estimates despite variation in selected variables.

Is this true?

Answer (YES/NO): NO